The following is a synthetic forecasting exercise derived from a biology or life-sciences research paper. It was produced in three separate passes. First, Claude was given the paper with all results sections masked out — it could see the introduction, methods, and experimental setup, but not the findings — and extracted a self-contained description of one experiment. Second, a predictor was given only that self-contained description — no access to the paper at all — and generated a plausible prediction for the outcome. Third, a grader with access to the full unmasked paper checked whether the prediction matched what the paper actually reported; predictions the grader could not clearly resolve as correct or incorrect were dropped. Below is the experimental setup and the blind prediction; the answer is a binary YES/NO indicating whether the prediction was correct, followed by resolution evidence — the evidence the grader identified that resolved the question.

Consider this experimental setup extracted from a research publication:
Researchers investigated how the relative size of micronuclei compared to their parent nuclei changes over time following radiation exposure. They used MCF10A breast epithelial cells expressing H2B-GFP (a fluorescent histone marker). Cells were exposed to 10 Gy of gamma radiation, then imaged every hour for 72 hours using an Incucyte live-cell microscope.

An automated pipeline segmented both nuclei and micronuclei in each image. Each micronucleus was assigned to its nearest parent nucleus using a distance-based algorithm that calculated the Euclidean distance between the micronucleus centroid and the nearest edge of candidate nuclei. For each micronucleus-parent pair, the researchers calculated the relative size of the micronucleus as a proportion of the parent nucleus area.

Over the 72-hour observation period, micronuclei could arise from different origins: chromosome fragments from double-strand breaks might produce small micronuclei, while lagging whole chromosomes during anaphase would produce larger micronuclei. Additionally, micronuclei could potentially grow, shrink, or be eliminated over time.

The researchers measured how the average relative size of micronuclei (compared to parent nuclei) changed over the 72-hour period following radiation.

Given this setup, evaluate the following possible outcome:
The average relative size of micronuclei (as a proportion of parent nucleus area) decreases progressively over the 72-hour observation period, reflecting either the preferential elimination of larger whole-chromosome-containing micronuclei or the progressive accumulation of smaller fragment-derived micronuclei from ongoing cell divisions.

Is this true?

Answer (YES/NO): NO